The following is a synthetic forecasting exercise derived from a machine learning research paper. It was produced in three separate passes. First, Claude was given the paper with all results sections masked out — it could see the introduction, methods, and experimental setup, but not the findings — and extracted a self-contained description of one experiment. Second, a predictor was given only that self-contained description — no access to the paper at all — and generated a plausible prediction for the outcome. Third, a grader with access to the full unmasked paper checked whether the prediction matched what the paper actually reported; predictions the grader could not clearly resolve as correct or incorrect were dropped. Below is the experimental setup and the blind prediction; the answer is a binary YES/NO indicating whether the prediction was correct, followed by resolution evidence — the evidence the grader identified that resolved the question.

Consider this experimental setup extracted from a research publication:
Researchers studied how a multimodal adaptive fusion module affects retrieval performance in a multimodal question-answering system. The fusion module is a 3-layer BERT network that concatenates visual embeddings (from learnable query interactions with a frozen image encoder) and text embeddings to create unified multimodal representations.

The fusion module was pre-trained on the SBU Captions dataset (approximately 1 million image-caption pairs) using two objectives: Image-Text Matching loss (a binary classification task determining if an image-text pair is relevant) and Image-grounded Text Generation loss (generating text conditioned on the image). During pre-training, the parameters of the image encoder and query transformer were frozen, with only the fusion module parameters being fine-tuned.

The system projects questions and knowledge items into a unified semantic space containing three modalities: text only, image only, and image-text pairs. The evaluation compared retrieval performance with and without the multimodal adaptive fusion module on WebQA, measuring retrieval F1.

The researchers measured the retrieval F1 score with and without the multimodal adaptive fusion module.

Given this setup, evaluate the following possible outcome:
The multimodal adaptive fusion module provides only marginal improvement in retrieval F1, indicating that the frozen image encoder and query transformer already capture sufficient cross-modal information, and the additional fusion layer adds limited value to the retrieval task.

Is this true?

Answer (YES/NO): NO